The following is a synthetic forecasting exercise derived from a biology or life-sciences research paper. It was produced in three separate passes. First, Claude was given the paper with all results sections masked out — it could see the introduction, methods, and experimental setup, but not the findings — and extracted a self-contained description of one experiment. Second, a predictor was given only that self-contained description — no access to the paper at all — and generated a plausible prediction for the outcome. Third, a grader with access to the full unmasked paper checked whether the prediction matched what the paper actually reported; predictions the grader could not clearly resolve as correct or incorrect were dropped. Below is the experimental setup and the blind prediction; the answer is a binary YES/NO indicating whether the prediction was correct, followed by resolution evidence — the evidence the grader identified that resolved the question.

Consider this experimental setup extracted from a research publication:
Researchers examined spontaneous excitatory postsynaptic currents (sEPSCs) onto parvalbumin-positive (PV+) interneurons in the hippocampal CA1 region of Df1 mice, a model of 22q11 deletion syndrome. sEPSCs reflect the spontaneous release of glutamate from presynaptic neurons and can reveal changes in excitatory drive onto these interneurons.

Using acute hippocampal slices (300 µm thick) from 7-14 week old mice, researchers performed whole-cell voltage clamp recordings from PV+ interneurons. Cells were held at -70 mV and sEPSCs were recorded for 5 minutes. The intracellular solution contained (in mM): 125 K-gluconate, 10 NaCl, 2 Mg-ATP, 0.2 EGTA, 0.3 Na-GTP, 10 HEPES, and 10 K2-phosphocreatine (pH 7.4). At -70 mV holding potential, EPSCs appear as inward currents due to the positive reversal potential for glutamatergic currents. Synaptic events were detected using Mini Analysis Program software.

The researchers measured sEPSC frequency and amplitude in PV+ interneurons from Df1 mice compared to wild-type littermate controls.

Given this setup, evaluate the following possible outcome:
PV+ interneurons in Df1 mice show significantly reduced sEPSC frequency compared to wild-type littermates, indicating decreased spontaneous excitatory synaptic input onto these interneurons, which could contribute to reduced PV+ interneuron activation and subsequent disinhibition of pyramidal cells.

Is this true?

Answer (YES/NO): NO